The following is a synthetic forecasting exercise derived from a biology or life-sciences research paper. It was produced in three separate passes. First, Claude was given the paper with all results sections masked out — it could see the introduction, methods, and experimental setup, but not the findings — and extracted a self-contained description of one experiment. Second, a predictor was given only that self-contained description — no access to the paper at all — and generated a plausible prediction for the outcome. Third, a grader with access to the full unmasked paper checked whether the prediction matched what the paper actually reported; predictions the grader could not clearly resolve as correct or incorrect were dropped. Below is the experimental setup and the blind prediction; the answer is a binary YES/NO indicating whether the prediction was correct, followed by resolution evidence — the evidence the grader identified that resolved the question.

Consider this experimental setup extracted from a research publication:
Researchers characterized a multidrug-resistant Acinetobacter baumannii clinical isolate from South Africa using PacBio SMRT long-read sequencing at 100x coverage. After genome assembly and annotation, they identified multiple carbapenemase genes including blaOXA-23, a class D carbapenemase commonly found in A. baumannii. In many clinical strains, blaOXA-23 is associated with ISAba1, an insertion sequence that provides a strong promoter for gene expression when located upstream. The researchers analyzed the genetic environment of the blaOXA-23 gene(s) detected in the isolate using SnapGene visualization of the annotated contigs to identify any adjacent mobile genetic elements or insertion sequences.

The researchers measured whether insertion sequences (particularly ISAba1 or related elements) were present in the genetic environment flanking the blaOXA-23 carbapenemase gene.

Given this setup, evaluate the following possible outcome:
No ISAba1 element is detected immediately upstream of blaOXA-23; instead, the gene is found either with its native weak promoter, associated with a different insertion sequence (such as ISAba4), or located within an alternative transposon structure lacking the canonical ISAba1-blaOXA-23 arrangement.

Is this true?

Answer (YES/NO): NO